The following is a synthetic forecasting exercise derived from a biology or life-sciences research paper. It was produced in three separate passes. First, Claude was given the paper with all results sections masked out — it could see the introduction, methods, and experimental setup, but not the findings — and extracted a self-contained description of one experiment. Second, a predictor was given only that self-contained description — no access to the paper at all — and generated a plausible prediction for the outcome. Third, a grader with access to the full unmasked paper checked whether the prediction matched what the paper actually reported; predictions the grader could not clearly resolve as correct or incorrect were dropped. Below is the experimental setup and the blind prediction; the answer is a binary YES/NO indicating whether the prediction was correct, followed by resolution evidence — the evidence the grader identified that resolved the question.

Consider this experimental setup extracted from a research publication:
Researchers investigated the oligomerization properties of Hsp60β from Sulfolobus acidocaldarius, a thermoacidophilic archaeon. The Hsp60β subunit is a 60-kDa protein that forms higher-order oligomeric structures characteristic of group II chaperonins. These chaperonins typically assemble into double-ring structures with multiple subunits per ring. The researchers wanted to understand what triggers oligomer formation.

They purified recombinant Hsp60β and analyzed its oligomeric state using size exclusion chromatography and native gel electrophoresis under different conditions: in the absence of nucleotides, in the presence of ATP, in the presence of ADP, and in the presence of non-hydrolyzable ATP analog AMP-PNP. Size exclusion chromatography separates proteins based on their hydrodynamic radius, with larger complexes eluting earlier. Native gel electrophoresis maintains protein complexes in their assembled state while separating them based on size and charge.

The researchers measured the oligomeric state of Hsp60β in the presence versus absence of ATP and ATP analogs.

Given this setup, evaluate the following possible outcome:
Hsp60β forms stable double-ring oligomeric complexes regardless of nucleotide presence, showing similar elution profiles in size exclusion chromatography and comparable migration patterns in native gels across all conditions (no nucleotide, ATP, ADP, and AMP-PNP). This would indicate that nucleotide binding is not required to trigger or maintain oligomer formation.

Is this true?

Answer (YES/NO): NO